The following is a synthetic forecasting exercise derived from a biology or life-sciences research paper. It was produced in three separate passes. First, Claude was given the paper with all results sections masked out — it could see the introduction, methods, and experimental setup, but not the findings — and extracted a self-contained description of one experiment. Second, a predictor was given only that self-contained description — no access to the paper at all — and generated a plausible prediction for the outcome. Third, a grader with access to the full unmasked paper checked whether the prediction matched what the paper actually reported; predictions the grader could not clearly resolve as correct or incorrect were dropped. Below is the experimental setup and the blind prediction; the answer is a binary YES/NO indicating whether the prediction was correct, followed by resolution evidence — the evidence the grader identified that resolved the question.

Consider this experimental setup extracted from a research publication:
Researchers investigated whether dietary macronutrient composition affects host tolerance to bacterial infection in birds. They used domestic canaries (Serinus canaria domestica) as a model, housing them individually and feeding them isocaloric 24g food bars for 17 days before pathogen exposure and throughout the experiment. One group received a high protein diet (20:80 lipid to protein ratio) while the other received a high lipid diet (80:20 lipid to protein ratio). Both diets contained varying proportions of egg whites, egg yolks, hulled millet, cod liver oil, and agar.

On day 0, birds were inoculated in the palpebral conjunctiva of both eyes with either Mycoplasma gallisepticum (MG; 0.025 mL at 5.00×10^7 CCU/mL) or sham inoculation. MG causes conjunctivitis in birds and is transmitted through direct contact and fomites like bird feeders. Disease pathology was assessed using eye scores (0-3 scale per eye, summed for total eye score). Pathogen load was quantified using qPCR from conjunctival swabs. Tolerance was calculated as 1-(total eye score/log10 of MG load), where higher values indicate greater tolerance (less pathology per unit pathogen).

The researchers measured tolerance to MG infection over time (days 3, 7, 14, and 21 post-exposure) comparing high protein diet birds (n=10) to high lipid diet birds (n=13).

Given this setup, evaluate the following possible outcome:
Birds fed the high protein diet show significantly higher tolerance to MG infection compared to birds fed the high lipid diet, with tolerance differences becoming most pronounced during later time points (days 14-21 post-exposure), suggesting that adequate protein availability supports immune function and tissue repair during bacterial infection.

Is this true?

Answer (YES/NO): YES